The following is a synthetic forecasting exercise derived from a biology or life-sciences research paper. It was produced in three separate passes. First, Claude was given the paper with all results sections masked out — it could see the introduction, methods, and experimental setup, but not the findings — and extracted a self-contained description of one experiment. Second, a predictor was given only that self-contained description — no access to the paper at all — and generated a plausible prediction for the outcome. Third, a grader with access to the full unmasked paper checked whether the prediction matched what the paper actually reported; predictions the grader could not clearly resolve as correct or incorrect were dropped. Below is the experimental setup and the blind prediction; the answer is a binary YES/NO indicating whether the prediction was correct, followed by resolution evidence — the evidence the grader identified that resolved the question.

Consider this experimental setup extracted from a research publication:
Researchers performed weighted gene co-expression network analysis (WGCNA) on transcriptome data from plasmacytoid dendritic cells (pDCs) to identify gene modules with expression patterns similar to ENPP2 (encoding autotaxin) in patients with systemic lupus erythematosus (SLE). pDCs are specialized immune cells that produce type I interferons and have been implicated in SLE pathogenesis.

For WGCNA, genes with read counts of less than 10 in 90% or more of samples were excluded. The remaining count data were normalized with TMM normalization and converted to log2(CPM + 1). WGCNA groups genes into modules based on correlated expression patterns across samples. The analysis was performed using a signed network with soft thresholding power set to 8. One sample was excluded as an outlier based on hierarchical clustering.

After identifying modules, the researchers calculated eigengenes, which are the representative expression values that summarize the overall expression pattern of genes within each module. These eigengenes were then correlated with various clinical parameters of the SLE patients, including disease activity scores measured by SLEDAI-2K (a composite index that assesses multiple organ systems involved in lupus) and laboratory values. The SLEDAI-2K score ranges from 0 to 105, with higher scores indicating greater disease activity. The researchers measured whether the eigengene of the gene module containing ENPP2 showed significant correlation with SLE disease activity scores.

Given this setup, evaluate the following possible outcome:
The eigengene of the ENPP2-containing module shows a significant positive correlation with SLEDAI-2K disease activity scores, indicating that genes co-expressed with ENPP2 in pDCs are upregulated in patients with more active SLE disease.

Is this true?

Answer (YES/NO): YES